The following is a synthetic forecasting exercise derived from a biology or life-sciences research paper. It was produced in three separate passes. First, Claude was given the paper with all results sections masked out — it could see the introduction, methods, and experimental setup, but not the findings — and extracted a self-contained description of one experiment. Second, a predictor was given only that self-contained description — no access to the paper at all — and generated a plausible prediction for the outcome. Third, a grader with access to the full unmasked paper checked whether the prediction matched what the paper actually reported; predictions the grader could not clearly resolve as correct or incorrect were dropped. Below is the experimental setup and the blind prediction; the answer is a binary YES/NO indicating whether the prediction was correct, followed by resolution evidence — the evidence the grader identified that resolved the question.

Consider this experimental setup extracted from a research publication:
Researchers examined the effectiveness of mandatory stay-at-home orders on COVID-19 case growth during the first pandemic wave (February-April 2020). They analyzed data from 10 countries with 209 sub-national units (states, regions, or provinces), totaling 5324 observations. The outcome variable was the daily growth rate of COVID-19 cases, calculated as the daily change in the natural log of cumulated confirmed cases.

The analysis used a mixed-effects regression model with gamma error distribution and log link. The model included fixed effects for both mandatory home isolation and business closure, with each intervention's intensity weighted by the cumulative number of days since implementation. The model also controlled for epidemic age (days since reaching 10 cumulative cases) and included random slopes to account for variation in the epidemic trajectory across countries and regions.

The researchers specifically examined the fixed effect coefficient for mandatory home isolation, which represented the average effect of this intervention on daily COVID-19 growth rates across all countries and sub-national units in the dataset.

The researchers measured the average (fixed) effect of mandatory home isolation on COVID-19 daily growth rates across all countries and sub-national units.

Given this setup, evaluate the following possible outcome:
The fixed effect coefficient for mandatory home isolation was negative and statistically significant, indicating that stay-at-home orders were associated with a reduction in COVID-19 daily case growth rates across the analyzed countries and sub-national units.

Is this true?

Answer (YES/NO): YES